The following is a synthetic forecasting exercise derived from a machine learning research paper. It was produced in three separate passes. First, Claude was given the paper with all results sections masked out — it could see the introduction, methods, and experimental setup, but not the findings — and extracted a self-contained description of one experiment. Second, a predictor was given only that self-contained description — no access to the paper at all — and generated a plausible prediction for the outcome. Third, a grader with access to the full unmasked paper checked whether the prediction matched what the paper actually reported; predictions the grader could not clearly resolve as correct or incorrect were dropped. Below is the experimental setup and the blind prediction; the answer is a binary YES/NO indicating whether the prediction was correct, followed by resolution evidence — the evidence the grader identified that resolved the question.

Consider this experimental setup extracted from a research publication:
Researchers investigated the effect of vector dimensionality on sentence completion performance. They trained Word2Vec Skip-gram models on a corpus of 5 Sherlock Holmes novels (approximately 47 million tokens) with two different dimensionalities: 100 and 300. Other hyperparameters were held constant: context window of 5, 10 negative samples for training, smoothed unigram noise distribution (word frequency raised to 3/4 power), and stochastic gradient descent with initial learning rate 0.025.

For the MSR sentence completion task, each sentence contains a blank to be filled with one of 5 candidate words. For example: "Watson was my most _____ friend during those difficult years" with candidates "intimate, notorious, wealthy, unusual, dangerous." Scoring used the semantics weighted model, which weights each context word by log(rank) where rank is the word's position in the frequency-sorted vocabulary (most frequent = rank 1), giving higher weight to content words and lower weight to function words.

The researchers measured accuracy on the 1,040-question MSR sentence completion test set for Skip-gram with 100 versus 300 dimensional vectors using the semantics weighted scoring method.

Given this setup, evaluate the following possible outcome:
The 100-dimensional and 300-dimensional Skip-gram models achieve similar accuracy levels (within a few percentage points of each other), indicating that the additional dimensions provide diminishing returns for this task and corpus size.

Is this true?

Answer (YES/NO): YES